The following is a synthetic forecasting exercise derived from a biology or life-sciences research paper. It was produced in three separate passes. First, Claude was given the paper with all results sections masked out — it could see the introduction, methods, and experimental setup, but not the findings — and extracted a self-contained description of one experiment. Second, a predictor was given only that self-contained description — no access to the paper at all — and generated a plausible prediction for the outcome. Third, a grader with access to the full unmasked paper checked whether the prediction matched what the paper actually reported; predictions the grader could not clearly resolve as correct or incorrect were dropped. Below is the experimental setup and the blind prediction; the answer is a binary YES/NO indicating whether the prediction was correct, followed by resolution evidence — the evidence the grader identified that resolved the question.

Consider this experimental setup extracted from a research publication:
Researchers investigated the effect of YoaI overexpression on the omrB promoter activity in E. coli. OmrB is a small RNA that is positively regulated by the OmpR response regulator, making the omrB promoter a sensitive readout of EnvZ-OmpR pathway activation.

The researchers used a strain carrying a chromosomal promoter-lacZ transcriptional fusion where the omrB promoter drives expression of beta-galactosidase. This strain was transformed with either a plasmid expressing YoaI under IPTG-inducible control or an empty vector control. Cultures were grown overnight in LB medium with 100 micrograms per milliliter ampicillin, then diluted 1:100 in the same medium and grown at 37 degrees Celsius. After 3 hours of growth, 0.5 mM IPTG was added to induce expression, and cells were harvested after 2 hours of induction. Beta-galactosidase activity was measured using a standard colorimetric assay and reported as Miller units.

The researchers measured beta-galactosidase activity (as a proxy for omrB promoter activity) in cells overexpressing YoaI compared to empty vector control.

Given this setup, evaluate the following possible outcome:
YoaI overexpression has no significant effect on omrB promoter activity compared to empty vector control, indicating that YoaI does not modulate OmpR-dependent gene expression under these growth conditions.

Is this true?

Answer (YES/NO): NO